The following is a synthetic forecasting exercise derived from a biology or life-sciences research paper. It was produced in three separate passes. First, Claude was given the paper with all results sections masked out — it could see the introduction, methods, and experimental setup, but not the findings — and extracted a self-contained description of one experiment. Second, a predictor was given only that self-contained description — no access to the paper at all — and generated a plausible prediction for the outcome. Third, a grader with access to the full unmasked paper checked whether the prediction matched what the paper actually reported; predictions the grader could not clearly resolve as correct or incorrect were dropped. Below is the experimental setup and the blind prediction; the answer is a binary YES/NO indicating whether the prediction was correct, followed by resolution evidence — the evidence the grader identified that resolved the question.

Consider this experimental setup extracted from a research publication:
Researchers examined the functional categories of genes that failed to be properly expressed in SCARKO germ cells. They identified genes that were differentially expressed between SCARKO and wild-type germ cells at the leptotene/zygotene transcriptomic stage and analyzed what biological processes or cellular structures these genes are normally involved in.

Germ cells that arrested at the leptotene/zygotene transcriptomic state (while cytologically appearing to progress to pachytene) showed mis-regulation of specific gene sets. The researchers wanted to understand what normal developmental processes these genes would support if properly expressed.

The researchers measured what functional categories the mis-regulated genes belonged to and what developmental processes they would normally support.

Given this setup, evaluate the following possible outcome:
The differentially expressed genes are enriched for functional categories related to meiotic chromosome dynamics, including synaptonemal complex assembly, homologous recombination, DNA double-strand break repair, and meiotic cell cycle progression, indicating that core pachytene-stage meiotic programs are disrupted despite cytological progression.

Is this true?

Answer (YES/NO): NO